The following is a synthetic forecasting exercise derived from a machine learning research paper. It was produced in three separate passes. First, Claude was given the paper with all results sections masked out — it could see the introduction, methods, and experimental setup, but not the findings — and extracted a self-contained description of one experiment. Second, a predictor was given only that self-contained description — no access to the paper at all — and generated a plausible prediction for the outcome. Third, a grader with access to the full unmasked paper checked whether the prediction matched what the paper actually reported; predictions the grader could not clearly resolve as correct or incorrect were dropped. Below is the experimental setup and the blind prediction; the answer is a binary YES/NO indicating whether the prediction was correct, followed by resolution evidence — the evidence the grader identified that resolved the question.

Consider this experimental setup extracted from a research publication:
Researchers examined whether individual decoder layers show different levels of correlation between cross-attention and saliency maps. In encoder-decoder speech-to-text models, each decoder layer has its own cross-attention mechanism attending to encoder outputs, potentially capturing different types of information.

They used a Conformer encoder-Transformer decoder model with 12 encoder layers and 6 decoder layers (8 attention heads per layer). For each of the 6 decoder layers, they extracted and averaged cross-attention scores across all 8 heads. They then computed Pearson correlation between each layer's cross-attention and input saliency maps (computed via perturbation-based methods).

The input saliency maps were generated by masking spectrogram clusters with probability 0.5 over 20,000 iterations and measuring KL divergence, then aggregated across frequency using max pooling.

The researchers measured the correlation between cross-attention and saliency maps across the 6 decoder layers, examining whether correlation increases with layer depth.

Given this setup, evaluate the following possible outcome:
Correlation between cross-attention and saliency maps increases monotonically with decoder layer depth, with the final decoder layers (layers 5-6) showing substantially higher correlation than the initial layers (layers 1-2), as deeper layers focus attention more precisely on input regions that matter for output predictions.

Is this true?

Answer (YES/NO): YES